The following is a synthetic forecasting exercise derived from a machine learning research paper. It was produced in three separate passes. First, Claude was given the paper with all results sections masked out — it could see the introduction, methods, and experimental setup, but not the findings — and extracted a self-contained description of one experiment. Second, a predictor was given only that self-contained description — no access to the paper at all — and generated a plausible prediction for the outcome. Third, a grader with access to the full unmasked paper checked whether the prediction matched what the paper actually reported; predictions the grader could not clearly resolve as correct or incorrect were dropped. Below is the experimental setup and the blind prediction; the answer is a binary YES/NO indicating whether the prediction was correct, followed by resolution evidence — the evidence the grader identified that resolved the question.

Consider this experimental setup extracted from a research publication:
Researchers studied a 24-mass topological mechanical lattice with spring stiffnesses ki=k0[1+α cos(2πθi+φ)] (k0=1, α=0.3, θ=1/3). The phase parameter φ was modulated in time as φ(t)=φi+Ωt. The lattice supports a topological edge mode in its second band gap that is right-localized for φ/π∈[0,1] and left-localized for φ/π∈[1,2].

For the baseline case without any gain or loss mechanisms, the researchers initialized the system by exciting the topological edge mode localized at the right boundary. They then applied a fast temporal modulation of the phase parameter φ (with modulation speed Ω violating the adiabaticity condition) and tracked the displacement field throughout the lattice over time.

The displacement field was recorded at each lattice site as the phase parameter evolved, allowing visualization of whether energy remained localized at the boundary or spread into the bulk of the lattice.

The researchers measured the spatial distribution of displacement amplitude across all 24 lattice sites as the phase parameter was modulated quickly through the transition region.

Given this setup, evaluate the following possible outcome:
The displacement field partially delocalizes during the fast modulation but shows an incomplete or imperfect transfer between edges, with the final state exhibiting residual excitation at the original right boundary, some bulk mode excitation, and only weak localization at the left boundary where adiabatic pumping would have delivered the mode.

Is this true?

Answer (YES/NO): NO